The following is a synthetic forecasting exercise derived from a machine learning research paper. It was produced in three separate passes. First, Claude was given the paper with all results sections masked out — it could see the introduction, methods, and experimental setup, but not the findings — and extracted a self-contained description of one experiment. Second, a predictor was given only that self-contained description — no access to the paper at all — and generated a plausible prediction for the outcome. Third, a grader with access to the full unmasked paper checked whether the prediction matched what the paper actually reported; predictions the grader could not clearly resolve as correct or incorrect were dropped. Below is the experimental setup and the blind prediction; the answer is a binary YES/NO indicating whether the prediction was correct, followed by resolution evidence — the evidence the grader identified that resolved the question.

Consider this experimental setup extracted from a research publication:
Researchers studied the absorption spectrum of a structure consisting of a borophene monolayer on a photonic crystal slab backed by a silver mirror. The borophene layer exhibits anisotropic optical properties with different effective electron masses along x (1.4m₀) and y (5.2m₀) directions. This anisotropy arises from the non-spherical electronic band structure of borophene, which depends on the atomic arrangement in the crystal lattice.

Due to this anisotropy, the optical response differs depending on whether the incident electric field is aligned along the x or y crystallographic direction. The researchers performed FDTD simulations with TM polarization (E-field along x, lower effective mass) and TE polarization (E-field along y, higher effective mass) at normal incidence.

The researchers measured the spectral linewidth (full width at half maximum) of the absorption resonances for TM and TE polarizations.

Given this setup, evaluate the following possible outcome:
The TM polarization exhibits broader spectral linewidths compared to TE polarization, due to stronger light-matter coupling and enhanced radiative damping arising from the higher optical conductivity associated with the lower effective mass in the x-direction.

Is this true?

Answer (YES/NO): YES